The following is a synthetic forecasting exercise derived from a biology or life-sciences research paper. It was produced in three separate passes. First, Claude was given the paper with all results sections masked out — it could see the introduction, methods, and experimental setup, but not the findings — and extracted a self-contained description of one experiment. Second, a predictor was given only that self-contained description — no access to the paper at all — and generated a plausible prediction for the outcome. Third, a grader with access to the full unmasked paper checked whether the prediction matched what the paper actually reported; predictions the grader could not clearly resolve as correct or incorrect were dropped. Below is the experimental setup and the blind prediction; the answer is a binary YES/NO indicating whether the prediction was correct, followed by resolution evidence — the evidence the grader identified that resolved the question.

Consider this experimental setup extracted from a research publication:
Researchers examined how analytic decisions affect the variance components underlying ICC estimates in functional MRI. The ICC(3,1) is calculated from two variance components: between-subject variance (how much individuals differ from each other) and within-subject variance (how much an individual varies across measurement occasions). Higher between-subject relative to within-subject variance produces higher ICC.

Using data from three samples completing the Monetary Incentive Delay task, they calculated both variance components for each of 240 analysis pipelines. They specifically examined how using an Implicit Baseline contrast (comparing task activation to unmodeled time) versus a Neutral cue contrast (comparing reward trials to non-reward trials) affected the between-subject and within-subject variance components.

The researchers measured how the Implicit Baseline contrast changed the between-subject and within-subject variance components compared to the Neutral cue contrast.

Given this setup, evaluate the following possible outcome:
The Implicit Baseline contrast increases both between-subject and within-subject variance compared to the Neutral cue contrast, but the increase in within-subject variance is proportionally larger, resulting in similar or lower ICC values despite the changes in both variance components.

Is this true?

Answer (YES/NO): NO